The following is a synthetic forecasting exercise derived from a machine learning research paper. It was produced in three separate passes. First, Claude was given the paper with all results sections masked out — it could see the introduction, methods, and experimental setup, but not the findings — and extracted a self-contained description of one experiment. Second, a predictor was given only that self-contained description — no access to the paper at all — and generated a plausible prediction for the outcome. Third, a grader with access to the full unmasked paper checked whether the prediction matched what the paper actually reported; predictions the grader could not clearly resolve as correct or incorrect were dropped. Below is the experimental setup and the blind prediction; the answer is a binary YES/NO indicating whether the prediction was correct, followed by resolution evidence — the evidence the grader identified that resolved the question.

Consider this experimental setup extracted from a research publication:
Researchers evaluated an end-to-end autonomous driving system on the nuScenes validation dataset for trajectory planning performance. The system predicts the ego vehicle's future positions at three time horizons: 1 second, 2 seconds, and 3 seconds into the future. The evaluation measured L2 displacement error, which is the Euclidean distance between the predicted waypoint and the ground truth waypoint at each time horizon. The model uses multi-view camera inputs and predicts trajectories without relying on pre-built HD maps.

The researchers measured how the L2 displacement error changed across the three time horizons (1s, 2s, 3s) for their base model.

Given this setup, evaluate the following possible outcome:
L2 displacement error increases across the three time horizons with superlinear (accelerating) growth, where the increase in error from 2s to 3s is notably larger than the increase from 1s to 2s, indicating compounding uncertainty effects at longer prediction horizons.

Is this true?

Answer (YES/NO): YES